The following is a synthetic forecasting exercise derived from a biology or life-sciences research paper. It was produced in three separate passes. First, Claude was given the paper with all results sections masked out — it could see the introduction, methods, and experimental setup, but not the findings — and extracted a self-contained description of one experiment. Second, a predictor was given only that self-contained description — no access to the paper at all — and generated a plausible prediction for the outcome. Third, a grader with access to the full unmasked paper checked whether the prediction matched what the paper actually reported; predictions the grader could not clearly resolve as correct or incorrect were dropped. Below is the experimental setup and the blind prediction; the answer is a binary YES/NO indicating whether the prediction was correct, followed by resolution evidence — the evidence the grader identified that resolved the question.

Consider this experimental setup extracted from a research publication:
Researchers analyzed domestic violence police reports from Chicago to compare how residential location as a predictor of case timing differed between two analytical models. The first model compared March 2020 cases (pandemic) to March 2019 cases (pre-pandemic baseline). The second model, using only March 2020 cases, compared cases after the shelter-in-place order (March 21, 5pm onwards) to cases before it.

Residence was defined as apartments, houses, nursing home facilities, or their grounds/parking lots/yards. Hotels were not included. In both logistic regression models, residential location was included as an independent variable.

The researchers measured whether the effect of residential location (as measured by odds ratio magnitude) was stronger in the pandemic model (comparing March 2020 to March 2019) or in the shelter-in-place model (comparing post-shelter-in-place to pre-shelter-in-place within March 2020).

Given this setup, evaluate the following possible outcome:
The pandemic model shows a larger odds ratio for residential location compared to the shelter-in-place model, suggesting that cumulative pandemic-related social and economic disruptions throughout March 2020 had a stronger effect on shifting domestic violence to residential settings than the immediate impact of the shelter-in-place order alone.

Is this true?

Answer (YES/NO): NO